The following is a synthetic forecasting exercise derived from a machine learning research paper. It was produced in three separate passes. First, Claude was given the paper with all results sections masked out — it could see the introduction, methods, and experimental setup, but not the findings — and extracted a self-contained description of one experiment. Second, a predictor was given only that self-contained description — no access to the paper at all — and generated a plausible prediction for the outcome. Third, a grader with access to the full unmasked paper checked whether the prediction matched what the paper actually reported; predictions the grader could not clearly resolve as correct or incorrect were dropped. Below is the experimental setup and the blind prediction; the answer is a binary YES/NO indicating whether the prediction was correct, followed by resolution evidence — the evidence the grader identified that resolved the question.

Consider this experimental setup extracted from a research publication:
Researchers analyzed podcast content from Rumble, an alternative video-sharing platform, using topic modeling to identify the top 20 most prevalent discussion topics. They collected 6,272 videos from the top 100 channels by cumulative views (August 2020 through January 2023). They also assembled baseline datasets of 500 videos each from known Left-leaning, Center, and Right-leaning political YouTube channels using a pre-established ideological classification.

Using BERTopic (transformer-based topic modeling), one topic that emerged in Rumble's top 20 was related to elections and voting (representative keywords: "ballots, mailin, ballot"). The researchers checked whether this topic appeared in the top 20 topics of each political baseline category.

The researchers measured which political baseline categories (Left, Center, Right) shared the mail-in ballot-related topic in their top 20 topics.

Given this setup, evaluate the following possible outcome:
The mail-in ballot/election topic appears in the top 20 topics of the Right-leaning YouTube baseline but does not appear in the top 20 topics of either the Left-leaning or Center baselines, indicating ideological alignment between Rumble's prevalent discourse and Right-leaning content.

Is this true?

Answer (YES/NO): NO